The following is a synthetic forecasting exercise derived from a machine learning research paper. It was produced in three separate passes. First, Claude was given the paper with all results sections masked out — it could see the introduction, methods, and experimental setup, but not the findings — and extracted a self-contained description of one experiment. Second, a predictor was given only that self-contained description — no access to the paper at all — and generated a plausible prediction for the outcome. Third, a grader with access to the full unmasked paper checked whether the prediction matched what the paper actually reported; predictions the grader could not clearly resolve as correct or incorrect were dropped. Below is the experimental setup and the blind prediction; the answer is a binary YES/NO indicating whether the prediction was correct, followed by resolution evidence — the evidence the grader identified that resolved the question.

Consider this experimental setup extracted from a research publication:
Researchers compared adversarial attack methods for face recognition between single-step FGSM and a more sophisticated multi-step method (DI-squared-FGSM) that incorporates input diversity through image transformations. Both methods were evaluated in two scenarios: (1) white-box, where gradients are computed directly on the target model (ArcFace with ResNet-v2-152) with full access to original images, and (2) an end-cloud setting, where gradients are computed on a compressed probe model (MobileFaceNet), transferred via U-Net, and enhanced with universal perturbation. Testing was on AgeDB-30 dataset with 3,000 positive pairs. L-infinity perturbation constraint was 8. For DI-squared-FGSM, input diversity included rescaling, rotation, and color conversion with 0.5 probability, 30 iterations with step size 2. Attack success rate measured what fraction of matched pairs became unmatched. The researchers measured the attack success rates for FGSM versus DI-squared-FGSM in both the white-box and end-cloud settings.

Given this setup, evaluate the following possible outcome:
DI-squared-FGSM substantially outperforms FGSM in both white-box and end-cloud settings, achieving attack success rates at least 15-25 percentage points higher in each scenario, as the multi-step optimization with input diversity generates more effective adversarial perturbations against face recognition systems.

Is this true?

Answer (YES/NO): NO